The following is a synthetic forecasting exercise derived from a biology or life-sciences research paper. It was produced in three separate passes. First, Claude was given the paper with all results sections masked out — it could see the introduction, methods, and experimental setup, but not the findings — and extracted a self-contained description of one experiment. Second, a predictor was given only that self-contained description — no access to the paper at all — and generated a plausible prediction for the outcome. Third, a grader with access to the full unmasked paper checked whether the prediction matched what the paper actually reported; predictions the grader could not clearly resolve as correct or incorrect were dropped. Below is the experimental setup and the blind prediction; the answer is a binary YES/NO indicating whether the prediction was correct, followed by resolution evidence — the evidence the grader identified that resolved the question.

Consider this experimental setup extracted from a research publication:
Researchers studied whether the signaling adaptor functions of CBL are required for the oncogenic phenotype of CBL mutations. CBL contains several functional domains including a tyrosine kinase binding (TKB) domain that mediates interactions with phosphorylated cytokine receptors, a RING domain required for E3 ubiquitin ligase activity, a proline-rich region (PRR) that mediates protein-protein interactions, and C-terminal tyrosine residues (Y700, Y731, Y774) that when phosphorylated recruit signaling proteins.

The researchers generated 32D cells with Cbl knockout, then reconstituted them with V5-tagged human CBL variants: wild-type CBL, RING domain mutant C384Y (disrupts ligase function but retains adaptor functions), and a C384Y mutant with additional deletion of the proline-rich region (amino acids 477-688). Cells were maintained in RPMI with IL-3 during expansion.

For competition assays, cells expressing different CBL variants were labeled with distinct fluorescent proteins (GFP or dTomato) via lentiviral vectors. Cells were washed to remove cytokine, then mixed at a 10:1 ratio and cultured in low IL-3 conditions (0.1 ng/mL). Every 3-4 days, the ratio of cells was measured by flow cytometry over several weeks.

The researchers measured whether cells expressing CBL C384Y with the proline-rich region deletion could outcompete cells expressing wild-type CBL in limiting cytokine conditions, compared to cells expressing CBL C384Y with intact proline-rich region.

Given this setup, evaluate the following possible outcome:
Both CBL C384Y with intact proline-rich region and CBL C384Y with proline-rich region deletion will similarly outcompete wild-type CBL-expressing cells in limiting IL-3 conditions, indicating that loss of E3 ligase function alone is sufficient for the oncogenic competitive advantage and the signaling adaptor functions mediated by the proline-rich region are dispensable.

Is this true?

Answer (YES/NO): NO